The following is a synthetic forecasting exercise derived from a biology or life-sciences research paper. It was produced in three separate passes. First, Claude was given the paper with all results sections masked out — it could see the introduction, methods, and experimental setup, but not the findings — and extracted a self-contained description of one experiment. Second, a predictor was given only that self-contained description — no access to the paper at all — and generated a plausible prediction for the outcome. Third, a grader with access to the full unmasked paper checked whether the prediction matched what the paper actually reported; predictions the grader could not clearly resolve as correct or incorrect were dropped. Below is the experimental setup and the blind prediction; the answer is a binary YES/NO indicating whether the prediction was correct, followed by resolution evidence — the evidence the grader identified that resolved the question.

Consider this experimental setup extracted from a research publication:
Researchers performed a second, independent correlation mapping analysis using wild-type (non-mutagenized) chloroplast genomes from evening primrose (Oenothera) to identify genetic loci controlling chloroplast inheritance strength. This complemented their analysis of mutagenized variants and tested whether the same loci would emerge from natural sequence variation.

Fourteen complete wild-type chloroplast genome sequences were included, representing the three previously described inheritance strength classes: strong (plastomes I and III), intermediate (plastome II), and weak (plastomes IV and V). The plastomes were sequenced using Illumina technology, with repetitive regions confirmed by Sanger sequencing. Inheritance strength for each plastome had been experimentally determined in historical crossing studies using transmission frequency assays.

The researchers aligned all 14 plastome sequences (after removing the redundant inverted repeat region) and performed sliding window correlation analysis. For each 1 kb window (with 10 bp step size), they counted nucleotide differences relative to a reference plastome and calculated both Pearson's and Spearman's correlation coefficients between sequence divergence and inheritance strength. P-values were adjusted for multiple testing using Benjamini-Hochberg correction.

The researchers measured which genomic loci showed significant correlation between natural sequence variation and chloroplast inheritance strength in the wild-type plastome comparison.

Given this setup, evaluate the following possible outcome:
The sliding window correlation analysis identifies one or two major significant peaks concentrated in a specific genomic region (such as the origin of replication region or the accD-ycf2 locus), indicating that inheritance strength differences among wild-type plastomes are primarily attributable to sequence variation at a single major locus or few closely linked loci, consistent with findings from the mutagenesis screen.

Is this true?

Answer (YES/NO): NO